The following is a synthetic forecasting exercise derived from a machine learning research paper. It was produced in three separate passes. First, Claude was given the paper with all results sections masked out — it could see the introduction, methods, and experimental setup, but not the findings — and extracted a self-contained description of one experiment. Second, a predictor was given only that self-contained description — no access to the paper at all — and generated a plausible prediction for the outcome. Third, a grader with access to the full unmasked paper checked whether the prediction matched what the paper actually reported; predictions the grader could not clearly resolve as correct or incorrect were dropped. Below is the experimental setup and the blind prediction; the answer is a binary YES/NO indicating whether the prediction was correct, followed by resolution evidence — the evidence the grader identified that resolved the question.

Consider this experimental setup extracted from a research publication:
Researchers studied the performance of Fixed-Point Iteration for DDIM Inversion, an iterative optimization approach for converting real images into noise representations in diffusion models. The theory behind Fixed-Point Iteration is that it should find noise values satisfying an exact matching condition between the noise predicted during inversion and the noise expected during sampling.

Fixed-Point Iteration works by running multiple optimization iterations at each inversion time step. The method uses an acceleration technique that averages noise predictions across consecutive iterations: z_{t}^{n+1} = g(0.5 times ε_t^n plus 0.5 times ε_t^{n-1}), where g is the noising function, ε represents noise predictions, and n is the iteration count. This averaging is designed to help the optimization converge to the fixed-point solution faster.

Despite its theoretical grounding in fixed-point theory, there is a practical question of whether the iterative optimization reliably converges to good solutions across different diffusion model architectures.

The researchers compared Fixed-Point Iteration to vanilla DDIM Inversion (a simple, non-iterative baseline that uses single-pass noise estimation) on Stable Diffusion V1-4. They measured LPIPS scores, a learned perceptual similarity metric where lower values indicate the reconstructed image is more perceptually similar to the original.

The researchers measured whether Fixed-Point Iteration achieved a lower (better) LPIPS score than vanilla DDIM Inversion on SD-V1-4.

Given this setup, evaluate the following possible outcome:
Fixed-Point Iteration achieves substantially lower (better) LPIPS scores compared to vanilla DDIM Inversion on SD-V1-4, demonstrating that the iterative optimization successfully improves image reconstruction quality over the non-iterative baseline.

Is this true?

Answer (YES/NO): NO